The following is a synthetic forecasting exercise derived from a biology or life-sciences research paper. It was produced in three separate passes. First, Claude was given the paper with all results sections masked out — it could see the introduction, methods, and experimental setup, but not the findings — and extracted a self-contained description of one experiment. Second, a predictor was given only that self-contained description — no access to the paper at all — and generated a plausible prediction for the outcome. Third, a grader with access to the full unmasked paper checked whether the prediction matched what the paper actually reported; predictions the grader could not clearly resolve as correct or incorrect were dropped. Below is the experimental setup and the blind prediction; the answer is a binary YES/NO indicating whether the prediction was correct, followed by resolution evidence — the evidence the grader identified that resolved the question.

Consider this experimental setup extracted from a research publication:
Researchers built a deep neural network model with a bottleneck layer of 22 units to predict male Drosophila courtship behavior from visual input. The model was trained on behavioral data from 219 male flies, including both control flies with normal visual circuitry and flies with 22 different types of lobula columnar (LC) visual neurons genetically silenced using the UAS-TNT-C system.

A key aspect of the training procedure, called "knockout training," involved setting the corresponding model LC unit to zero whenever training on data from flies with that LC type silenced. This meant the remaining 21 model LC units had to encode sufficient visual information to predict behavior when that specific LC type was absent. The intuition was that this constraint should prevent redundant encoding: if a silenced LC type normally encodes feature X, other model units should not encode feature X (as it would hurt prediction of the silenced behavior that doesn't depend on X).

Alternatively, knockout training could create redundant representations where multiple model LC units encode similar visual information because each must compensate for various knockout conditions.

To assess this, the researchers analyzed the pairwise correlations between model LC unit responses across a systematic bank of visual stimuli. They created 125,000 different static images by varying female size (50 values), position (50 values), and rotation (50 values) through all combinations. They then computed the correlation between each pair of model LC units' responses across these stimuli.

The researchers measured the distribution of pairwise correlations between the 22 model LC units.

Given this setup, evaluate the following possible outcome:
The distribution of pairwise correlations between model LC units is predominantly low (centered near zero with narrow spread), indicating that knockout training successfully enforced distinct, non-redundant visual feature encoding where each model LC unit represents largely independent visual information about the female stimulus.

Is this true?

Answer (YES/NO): NO